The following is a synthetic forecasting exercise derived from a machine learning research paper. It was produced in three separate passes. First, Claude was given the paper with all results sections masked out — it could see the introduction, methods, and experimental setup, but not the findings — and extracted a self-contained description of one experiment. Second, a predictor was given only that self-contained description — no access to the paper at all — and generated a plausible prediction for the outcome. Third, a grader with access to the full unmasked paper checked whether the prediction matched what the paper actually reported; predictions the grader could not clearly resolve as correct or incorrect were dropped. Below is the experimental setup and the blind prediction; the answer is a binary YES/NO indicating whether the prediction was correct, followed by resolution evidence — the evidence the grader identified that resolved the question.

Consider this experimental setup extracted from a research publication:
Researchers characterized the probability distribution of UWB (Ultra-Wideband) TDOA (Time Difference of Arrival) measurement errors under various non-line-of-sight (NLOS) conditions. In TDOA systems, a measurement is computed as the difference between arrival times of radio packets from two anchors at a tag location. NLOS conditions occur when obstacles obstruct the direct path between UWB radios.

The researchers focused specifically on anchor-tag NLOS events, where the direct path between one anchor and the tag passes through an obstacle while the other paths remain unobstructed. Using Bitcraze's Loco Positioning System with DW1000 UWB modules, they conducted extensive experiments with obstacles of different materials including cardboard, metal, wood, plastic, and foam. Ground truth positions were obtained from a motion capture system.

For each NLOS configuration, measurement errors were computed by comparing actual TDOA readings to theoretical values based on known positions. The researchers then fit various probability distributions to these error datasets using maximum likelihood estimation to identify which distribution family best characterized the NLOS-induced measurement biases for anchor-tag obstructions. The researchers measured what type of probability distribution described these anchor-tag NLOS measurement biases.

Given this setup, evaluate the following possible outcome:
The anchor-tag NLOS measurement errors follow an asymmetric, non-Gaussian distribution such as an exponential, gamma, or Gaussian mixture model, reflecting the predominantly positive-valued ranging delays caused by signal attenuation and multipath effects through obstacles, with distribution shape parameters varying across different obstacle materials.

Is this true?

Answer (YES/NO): NO